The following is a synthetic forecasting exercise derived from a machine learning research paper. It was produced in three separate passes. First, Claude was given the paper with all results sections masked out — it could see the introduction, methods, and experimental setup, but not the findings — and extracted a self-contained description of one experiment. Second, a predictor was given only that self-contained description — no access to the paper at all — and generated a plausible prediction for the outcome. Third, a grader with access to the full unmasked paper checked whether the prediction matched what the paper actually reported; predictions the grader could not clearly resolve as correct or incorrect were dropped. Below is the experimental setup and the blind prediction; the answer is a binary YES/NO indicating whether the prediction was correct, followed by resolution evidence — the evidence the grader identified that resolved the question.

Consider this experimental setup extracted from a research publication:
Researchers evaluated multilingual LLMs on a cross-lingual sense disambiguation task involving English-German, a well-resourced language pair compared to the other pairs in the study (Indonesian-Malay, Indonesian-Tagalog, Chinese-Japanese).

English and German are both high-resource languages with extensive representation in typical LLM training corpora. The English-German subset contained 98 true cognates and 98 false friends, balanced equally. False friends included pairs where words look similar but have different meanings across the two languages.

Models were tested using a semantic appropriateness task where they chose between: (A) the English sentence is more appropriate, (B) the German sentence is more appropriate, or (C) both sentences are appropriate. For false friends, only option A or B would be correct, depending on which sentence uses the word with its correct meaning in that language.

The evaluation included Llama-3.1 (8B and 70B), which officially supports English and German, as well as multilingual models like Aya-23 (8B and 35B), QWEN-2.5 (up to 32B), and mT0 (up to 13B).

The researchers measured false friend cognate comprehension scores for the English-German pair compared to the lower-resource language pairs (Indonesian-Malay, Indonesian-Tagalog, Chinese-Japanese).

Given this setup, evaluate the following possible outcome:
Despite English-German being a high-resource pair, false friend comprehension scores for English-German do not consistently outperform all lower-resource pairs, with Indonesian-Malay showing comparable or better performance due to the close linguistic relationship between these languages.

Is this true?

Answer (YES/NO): NO